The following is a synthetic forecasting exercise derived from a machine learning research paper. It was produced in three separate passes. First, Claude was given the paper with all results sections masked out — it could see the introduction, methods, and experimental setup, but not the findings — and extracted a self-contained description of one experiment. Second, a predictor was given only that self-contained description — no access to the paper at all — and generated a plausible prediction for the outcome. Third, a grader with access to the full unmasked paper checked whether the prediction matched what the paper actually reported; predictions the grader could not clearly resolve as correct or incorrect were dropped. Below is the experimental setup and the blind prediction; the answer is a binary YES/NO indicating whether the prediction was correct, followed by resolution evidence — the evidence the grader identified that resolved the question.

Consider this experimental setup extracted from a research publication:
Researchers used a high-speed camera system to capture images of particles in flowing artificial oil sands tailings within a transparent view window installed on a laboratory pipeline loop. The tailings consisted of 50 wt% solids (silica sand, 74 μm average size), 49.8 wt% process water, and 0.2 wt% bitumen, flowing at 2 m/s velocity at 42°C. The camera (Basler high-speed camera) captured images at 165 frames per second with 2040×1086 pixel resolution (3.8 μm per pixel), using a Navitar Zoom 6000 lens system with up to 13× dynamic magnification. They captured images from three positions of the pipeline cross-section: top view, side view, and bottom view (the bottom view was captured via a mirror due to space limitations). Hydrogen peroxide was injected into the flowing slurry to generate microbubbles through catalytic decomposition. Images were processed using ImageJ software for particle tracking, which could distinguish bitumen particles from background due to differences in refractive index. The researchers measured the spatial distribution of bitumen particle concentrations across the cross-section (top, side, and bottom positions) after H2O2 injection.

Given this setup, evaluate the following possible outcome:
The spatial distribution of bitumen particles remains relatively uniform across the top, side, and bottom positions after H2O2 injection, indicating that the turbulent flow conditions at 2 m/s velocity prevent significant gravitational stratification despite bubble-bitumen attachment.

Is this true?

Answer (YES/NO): NO